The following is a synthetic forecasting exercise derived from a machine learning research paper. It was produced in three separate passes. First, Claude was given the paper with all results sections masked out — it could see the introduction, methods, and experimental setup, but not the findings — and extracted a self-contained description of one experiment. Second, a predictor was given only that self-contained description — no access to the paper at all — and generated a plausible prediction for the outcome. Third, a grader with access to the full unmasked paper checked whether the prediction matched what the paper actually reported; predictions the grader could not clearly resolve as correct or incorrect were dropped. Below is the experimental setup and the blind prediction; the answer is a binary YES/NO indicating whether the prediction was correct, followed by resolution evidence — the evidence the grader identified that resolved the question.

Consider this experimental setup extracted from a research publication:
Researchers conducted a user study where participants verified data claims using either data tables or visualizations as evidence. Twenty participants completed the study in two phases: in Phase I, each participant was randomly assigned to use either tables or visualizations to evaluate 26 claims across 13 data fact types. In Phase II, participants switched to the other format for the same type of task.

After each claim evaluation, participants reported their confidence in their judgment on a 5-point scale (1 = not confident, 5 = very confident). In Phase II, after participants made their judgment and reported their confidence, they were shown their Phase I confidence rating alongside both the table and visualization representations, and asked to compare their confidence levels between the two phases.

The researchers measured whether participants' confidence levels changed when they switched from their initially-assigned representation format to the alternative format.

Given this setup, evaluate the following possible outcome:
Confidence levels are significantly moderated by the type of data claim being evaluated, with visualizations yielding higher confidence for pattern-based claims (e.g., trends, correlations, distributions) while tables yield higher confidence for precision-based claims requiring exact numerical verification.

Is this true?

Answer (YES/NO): NO